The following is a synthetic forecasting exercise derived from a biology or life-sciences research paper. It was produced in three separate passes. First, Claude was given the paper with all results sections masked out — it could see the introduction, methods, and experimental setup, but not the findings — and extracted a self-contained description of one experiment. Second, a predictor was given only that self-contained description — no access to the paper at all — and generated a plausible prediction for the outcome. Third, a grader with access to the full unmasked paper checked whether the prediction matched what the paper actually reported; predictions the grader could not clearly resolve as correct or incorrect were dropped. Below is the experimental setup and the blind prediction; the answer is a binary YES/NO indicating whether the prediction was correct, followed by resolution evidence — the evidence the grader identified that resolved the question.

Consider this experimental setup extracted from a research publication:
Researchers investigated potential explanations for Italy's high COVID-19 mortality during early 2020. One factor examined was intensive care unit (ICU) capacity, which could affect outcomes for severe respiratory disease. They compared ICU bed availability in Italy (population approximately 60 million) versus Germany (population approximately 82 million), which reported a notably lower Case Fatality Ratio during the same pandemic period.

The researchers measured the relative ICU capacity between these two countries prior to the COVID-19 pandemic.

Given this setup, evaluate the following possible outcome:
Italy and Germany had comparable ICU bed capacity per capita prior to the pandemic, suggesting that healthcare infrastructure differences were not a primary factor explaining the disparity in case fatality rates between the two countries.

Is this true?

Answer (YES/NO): NO